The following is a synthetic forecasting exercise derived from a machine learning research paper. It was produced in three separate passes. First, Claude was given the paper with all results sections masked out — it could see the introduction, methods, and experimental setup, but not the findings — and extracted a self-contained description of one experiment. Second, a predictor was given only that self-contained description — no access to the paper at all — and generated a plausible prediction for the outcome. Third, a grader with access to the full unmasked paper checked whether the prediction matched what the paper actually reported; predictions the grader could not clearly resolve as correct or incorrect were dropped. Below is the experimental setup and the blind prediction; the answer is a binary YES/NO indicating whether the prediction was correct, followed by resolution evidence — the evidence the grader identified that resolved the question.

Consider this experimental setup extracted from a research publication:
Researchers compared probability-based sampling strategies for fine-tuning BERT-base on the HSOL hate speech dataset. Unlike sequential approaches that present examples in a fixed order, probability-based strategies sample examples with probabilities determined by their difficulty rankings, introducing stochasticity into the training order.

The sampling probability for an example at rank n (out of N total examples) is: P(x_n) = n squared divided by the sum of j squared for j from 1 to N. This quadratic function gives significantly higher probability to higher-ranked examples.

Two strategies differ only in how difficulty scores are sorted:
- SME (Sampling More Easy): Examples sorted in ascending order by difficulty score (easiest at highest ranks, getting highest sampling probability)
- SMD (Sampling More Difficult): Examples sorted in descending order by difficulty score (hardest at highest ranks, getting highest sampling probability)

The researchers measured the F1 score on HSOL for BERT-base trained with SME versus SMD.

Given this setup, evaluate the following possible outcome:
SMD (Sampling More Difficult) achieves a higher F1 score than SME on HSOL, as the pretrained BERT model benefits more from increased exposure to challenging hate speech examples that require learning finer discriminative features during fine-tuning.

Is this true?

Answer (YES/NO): YES